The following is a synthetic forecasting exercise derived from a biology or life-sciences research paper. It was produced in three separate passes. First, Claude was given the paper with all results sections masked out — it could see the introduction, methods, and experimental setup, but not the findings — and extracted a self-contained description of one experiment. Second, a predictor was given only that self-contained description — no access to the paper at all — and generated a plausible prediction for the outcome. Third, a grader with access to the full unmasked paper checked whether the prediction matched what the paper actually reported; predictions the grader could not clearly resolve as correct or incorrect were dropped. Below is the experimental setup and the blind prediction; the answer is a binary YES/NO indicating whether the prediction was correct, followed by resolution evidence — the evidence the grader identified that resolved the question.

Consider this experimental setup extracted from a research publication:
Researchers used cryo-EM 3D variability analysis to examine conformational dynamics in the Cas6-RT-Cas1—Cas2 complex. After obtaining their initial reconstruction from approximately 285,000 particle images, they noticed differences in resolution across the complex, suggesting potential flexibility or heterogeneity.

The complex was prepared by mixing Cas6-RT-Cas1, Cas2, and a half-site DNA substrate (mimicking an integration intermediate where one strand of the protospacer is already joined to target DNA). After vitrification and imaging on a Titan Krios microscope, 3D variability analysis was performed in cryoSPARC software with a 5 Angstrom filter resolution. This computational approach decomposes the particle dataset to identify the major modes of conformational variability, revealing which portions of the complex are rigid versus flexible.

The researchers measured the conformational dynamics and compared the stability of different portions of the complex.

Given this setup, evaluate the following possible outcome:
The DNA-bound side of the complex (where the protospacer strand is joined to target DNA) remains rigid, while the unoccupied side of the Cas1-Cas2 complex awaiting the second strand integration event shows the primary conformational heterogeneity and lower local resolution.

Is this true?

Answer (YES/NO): NO